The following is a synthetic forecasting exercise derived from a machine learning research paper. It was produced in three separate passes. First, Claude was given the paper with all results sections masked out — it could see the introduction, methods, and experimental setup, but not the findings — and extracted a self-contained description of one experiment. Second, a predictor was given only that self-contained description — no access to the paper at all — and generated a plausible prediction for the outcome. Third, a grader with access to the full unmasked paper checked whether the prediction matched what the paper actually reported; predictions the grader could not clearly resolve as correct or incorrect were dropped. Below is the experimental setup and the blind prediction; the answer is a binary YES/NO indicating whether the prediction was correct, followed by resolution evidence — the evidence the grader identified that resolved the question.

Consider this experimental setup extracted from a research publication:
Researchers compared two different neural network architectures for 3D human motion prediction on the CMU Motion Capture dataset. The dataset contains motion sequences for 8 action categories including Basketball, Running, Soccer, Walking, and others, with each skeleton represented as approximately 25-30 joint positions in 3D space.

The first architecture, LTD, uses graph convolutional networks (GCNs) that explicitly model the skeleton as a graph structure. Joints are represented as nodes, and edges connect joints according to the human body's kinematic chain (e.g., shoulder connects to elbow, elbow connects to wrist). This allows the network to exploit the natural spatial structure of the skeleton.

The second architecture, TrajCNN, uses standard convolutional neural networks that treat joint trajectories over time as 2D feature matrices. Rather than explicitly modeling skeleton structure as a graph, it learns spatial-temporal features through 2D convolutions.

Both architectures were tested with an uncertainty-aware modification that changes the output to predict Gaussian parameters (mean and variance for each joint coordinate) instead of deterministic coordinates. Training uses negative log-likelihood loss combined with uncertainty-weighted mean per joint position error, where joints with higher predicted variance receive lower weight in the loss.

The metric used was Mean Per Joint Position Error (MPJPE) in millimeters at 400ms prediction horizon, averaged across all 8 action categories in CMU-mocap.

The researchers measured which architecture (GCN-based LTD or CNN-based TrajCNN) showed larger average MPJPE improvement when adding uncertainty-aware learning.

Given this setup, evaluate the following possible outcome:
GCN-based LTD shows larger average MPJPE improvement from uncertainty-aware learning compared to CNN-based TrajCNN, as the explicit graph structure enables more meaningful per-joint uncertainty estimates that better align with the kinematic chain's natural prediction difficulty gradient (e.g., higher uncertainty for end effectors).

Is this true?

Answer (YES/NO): YES